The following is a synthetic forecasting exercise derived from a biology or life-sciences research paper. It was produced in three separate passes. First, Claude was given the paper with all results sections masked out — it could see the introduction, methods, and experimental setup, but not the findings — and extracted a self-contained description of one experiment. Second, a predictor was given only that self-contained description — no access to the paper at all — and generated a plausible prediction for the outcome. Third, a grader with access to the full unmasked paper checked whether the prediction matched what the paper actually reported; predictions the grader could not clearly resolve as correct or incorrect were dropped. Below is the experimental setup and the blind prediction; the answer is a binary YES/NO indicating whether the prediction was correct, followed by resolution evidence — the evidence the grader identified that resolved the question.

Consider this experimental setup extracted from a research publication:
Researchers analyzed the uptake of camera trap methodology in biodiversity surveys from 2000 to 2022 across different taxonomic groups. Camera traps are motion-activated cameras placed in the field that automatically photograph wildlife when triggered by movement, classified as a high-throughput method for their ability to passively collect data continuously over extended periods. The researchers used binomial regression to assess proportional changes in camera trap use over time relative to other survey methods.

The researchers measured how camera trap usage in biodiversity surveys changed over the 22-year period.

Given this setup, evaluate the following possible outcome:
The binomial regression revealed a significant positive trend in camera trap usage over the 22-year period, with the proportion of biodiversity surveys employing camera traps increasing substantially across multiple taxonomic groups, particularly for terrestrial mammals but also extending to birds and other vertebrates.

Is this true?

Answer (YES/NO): NO